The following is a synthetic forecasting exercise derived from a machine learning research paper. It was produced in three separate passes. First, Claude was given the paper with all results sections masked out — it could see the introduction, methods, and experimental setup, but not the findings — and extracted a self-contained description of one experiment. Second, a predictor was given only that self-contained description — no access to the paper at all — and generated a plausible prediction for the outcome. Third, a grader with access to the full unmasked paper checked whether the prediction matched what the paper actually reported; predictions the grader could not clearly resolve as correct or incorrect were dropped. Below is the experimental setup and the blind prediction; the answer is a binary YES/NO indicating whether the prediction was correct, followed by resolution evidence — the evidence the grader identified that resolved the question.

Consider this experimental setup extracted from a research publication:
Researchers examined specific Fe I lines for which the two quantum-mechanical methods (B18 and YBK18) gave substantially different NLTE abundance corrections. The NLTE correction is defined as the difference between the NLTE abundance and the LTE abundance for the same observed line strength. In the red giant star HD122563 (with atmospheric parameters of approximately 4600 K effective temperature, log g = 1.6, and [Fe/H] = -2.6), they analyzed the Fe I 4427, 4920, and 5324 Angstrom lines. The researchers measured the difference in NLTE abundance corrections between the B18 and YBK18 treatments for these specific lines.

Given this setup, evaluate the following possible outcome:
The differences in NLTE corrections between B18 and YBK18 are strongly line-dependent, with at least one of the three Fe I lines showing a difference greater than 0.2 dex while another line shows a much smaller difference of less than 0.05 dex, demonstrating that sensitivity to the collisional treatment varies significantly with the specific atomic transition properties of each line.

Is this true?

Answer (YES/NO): NO